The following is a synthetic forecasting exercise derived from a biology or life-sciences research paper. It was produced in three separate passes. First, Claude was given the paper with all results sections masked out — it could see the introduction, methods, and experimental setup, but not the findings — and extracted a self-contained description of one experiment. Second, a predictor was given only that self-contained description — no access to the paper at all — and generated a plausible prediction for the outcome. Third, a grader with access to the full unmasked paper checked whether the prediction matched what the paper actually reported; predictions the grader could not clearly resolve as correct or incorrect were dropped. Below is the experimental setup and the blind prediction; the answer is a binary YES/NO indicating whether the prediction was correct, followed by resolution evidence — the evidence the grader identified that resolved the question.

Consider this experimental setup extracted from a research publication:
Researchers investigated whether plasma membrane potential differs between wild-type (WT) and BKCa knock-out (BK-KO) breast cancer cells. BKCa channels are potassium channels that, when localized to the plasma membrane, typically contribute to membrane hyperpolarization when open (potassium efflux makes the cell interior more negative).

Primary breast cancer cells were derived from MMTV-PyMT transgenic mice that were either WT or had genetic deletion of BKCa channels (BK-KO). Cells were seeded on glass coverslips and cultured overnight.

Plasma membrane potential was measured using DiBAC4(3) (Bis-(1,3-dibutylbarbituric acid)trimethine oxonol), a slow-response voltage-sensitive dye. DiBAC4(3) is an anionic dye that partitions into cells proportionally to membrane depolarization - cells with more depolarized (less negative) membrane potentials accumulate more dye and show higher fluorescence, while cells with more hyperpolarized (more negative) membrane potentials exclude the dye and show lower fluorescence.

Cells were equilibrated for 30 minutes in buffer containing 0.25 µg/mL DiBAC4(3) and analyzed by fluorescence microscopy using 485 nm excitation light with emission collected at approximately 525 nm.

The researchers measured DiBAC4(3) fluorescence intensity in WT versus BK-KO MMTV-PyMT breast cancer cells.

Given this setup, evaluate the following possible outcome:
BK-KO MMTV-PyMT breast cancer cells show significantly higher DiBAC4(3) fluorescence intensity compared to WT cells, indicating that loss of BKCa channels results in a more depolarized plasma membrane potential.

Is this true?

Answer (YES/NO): YES